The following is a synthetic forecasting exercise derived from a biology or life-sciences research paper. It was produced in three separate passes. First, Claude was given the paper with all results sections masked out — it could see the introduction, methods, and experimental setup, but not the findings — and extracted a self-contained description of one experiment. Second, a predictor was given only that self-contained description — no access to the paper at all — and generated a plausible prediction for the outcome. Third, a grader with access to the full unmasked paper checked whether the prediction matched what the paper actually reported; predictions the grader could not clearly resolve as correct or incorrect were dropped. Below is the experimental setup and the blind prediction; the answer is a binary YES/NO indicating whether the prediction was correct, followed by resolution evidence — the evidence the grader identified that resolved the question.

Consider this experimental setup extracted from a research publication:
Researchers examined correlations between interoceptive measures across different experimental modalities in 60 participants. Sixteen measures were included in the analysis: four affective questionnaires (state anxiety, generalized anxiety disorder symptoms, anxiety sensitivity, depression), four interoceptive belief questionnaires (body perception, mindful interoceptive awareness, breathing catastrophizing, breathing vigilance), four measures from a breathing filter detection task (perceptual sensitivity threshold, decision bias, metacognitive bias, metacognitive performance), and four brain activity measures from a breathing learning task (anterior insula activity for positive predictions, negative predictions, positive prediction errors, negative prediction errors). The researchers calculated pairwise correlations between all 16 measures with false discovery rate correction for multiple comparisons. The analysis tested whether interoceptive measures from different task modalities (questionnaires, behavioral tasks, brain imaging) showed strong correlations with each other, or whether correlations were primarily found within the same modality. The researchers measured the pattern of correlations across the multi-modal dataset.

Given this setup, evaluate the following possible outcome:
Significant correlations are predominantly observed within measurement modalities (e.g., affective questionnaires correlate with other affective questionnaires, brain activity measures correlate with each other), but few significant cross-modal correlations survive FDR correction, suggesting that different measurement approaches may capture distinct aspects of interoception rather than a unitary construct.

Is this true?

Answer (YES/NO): YES